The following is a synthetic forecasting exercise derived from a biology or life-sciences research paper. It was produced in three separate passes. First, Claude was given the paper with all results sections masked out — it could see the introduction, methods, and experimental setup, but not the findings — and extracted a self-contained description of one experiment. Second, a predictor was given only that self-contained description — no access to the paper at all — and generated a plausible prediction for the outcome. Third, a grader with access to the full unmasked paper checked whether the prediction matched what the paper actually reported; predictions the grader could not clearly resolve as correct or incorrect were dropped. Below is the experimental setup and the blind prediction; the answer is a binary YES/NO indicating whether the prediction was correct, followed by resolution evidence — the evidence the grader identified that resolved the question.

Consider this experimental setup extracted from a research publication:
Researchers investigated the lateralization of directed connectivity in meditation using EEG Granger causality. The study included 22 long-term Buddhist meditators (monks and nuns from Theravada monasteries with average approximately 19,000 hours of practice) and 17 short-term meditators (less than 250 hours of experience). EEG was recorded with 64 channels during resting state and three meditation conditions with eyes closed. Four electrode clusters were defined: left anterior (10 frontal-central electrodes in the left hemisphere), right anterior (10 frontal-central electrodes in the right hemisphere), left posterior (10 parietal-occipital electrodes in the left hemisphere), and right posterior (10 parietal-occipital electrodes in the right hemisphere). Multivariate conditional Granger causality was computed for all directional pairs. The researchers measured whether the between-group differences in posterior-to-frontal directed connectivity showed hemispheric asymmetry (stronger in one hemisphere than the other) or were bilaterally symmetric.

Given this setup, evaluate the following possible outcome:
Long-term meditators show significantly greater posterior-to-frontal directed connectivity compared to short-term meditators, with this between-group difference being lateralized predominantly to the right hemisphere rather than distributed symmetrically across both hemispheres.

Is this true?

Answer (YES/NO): NO